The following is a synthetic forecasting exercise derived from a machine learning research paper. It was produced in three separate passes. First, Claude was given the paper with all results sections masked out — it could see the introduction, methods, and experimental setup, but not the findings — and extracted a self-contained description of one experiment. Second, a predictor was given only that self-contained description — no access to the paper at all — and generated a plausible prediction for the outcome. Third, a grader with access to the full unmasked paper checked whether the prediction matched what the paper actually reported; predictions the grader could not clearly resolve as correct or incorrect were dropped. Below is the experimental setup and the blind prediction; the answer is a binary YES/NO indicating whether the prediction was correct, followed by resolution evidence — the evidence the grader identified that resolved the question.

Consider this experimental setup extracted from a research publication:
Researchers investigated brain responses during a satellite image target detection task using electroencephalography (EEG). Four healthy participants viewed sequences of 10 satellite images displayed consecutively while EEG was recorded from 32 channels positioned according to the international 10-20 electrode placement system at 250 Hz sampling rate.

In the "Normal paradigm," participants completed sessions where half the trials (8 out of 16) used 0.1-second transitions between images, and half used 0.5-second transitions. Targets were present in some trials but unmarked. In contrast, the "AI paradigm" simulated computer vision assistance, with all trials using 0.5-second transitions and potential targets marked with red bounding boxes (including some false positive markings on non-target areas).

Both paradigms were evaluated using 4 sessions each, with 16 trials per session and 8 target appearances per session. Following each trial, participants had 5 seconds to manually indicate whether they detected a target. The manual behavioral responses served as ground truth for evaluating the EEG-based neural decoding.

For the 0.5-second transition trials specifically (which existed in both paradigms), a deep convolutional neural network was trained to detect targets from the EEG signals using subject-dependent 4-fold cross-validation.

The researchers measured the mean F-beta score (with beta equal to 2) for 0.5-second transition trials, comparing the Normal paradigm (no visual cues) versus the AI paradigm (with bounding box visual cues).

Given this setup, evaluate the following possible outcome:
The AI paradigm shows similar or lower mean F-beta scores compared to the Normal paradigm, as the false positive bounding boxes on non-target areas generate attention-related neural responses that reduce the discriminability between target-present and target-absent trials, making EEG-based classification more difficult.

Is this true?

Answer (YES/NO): NO